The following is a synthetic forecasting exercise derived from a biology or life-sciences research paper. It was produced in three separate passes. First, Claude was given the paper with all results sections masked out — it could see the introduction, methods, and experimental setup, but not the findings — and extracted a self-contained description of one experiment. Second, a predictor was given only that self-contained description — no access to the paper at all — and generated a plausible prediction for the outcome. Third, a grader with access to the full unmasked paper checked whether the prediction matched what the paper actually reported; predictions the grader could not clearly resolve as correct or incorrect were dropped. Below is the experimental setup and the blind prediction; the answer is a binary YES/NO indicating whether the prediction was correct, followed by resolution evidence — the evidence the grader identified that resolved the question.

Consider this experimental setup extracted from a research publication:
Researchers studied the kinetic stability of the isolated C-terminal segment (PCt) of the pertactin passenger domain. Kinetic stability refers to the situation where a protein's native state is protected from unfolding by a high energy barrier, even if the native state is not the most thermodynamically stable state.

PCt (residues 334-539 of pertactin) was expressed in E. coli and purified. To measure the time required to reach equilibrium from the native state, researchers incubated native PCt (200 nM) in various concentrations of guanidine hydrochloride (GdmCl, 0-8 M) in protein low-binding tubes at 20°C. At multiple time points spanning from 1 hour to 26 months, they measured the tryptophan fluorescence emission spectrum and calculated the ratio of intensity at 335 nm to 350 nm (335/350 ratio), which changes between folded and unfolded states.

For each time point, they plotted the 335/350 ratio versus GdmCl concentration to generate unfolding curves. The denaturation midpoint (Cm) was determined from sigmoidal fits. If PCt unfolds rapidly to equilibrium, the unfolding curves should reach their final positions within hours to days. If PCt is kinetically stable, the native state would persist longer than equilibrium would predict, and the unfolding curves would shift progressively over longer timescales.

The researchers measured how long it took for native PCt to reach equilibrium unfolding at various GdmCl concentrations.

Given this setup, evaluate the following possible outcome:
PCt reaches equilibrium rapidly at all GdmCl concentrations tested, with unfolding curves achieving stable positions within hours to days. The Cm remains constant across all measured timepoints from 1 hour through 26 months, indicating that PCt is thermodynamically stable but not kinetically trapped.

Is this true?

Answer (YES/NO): NO